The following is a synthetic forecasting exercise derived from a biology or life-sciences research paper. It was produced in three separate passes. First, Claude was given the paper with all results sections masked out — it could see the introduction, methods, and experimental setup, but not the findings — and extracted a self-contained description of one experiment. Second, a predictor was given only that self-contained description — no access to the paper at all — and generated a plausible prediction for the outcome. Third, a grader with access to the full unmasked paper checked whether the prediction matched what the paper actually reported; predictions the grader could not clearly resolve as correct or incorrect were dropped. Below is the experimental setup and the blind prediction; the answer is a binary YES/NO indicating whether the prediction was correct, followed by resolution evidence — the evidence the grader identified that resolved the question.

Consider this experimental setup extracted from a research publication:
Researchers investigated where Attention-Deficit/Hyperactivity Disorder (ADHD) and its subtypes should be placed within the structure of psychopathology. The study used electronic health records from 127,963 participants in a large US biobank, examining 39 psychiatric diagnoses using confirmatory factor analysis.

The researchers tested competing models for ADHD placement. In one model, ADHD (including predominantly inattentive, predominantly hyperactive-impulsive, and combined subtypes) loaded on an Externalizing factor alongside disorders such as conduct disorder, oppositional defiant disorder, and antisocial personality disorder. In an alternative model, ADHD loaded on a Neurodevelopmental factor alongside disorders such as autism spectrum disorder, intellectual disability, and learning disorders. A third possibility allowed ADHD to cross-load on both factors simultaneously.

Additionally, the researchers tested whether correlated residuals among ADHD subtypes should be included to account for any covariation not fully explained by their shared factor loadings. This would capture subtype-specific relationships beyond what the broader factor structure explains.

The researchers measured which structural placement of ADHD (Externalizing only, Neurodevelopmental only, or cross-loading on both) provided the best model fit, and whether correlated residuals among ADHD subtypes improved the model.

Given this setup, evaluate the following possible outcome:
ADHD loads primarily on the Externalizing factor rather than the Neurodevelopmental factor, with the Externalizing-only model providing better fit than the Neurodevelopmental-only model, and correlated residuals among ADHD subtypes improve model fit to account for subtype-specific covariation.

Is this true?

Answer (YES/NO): NO